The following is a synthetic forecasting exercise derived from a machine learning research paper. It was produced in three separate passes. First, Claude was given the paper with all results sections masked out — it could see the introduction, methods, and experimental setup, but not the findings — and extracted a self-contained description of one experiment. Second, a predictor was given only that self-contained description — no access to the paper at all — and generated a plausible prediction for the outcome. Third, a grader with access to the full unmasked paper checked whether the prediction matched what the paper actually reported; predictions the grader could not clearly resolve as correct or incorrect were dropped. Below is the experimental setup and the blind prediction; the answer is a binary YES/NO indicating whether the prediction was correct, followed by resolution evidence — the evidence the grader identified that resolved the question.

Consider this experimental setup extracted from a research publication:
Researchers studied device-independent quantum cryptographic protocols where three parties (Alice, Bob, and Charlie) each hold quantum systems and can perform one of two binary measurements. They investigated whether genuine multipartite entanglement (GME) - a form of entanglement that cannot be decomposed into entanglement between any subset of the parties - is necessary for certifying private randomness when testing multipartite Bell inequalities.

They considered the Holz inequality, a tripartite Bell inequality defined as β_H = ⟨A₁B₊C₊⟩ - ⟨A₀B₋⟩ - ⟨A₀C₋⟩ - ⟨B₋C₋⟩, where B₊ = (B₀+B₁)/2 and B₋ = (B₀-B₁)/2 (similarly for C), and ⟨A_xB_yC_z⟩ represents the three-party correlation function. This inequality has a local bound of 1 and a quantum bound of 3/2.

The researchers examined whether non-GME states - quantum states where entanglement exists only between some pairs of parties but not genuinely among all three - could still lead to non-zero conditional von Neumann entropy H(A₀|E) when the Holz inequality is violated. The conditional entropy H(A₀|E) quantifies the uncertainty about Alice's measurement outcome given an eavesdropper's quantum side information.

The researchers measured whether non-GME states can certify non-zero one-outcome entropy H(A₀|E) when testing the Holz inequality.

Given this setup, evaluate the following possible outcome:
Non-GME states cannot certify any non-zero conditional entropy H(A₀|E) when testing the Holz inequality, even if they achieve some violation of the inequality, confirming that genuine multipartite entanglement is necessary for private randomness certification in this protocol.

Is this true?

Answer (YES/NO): NO